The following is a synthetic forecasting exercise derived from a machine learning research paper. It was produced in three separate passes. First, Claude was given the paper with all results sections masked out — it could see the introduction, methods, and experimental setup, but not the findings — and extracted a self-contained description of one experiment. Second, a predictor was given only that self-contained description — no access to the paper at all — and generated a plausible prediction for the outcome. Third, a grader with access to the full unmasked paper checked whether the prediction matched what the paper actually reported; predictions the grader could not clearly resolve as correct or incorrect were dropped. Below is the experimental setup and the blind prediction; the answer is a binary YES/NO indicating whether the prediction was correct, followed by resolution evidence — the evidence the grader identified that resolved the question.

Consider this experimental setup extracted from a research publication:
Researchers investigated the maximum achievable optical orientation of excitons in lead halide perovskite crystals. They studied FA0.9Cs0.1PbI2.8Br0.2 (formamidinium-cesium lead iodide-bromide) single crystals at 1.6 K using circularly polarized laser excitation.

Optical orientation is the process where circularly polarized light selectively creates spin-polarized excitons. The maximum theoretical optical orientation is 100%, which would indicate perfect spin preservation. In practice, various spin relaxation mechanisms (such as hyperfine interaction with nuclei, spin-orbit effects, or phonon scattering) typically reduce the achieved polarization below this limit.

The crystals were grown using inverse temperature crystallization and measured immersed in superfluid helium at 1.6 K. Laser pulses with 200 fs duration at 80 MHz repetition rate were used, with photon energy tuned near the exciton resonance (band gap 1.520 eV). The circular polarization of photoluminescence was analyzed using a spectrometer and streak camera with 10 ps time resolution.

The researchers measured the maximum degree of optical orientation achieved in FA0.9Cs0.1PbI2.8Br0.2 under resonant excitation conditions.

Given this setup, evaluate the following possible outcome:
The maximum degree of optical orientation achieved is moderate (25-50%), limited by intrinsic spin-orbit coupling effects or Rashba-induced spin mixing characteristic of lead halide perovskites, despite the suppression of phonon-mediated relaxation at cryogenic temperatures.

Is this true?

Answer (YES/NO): NO